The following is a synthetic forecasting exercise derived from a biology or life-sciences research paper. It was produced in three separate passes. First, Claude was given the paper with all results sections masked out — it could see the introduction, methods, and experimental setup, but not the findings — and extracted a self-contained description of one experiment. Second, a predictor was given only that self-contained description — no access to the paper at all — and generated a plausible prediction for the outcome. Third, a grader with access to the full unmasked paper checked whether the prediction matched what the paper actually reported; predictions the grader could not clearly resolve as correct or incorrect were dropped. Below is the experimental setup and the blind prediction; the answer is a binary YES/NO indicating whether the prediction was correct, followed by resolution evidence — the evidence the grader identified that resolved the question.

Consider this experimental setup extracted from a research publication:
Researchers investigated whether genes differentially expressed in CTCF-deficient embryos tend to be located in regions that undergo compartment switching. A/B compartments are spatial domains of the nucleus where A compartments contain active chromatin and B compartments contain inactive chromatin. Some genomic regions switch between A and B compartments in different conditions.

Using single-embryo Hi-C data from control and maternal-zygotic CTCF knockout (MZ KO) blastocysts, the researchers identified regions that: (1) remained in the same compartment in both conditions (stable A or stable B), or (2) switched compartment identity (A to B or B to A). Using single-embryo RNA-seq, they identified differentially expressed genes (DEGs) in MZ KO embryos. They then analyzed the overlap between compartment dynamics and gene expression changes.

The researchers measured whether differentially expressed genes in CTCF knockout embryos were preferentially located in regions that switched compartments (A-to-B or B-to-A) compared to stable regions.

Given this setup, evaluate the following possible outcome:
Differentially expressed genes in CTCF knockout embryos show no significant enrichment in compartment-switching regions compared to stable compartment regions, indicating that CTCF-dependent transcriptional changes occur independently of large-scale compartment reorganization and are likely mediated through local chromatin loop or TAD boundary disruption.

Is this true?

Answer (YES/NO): NO